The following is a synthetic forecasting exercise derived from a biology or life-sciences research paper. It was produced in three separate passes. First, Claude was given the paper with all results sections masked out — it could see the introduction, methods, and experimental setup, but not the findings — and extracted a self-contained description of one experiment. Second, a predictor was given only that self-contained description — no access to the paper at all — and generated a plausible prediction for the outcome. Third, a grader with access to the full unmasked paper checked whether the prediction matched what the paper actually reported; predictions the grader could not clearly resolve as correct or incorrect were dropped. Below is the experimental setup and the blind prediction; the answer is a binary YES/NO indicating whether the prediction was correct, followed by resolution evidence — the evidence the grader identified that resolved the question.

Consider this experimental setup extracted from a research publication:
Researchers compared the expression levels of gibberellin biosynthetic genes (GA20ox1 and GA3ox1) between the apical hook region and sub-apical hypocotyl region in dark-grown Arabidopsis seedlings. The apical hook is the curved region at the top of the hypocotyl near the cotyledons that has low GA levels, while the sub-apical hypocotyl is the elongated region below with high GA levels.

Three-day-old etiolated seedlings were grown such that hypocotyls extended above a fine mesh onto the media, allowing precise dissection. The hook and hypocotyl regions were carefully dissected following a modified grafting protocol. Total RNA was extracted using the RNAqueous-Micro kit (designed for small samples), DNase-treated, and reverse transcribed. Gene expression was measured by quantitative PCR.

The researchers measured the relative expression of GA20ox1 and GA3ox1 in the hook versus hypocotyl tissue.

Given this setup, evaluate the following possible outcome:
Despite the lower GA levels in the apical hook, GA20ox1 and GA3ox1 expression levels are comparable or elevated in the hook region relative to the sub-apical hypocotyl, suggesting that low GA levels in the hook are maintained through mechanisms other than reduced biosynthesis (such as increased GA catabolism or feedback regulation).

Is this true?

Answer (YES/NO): NO